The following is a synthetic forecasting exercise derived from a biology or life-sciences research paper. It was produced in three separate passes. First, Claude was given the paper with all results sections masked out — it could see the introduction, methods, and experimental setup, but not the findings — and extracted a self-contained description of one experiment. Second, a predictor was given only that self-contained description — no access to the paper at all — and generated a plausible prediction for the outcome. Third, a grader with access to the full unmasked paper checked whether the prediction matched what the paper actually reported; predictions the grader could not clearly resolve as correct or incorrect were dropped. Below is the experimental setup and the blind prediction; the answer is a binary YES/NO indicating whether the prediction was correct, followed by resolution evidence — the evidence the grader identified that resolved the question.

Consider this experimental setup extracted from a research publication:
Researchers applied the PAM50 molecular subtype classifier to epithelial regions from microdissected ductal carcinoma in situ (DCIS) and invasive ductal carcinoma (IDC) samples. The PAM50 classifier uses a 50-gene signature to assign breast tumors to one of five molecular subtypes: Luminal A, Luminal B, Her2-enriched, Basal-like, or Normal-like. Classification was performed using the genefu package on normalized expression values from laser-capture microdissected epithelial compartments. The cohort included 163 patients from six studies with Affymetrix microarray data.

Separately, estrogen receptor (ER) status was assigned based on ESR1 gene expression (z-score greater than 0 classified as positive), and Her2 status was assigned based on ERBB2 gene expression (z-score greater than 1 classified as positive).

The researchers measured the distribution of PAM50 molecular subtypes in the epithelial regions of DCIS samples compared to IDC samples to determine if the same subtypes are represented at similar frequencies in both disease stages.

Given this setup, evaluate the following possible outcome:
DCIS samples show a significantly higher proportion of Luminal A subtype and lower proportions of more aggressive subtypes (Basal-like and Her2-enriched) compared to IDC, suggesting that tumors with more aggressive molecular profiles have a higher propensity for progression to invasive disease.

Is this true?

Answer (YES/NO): NO